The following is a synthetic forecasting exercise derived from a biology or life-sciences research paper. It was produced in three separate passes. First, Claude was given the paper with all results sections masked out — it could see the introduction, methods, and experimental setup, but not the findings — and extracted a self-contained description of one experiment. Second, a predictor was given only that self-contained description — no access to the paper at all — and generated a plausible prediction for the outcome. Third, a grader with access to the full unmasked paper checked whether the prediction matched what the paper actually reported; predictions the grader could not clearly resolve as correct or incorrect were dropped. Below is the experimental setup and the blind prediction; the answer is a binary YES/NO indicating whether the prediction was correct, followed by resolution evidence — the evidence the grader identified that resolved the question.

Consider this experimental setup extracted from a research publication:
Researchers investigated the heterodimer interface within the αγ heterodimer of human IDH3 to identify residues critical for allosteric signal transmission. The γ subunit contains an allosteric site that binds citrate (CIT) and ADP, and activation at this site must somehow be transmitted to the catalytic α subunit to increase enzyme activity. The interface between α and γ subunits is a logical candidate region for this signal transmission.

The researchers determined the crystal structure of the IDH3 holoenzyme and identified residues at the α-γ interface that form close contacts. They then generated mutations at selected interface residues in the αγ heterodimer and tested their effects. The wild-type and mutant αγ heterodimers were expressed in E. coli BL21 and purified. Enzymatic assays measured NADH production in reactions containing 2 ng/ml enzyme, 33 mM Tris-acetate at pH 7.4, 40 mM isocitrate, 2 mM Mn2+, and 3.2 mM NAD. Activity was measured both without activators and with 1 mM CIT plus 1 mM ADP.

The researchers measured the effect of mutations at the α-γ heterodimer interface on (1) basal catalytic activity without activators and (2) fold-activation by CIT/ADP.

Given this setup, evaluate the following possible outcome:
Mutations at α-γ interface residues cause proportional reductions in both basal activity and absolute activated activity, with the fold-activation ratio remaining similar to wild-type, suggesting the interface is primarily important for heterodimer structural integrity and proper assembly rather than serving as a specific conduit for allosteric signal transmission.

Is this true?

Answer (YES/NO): NO